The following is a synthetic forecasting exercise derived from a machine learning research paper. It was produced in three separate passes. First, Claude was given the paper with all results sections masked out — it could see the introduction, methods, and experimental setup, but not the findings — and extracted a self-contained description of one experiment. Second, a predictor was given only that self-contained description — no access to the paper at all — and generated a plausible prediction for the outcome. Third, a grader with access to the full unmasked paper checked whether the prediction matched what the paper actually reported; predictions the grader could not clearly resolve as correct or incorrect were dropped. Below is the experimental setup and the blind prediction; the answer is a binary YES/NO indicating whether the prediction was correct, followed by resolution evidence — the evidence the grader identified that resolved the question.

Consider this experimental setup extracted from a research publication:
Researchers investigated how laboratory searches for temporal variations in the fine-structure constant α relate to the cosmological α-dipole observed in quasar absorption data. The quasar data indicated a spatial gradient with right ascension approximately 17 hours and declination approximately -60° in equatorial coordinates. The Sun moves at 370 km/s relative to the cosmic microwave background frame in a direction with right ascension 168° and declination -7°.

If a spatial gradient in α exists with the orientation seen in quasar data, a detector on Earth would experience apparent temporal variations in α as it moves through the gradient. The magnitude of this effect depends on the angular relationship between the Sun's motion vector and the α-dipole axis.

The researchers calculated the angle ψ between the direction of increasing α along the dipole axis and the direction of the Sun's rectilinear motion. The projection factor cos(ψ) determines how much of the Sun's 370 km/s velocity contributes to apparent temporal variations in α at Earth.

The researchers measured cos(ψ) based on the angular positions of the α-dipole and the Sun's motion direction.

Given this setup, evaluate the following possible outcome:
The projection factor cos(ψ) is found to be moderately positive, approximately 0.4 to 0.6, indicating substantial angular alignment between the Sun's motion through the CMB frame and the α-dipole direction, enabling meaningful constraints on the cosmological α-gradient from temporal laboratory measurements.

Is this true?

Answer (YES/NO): NO